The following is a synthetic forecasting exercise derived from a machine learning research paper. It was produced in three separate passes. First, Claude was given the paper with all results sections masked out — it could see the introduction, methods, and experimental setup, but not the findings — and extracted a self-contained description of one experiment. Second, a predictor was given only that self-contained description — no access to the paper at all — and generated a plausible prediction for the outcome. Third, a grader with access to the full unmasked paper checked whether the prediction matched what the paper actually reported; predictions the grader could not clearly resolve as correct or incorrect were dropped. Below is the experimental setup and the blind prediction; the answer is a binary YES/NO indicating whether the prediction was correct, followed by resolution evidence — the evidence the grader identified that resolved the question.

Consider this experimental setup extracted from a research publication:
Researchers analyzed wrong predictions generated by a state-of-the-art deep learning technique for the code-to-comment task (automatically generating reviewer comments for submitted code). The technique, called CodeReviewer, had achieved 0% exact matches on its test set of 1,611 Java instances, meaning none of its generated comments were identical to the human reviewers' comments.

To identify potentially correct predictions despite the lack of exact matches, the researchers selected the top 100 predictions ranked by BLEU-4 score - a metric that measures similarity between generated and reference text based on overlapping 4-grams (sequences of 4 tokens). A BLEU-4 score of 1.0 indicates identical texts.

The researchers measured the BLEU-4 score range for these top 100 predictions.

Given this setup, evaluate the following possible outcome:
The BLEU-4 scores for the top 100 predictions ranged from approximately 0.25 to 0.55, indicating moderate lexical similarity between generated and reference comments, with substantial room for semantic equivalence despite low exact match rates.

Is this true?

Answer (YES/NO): NO